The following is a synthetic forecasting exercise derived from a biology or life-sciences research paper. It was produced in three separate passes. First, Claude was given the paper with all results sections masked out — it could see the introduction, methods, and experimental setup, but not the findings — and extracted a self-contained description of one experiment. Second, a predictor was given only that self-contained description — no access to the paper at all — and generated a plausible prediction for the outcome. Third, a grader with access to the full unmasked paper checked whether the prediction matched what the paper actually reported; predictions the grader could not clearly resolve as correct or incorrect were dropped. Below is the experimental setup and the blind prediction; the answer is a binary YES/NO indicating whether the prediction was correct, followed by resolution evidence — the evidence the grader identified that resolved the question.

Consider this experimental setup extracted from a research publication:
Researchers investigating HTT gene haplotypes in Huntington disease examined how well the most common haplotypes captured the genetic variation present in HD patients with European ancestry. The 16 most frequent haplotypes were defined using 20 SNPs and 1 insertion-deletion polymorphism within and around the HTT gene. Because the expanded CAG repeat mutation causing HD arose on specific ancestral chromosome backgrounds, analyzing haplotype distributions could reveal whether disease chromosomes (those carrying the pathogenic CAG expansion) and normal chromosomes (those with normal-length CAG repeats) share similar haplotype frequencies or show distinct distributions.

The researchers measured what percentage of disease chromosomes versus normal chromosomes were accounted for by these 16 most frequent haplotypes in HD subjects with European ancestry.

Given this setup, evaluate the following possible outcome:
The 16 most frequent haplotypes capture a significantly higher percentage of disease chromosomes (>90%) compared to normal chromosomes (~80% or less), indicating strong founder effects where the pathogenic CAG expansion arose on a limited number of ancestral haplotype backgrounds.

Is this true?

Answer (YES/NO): NO